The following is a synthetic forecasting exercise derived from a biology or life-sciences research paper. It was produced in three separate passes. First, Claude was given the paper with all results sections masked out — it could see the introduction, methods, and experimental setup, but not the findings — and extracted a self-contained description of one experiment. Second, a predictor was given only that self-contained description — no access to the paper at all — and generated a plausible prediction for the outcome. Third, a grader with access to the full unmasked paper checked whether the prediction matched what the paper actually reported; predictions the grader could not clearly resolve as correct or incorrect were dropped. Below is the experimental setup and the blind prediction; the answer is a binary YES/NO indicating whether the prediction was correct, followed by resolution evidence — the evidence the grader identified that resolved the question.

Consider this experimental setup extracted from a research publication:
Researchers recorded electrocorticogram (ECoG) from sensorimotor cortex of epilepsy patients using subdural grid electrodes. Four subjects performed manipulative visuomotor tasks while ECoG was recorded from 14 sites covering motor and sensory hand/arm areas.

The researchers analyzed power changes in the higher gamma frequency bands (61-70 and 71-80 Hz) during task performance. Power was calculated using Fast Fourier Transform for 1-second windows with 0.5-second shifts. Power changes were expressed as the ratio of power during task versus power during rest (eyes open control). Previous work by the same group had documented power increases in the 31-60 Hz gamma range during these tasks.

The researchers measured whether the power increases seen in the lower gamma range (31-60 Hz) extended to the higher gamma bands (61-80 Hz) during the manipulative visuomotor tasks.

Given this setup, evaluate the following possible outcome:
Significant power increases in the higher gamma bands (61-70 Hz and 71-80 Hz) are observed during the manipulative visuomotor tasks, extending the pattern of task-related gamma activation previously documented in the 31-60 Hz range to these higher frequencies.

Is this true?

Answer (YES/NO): YES